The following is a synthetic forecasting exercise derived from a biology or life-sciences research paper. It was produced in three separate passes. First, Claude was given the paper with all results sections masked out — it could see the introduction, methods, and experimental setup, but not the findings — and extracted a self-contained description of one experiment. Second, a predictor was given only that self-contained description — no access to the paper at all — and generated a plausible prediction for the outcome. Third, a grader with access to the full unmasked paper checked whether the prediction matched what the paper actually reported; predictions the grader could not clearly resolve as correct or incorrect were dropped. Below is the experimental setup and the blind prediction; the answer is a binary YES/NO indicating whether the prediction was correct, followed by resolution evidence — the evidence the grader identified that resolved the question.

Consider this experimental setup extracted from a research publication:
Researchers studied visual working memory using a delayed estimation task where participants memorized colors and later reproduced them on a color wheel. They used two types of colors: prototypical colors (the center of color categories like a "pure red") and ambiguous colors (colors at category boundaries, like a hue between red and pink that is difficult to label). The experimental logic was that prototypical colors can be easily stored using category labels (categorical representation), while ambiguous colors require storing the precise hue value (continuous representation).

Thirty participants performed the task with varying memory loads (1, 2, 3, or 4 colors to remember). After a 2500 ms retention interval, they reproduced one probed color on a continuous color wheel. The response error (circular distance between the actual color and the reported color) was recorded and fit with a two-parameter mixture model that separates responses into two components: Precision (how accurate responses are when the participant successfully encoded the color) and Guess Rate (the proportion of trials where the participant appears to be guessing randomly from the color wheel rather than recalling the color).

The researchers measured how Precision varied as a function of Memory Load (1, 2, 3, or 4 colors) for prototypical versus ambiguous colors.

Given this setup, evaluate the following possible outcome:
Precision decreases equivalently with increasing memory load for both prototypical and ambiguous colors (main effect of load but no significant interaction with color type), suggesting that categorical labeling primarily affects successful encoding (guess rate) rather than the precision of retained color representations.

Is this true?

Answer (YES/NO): NO